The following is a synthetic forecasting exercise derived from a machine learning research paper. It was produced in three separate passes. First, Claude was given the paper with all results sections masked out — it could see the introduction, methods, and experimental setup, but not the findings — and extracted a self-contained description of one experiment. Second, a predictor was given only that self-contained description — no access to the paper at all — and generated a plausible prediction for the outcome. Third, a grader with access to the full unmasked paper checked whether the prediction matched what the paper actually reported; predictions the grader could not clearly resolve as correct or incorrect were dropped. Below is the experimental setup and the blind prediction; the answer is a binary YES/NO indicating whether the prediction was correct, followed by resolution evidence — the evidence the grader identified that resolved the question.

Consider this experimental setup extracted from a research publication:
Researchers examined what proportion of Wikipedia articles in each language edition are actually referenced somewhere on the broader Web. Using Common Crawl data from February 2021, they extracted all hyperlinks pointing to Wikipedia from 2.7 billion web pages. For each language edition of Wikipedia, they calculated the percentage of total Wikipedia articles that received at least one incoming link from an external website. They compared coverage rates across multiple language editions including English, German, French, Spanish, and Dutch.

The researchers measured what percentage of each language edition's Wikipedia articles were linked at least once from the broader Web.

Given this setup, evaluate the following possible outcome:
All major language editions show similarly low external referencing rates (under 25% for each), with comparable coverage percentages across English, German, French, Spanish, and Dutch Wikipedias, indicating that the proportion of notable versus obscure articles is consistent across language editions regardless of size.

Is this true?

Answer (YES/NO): NO